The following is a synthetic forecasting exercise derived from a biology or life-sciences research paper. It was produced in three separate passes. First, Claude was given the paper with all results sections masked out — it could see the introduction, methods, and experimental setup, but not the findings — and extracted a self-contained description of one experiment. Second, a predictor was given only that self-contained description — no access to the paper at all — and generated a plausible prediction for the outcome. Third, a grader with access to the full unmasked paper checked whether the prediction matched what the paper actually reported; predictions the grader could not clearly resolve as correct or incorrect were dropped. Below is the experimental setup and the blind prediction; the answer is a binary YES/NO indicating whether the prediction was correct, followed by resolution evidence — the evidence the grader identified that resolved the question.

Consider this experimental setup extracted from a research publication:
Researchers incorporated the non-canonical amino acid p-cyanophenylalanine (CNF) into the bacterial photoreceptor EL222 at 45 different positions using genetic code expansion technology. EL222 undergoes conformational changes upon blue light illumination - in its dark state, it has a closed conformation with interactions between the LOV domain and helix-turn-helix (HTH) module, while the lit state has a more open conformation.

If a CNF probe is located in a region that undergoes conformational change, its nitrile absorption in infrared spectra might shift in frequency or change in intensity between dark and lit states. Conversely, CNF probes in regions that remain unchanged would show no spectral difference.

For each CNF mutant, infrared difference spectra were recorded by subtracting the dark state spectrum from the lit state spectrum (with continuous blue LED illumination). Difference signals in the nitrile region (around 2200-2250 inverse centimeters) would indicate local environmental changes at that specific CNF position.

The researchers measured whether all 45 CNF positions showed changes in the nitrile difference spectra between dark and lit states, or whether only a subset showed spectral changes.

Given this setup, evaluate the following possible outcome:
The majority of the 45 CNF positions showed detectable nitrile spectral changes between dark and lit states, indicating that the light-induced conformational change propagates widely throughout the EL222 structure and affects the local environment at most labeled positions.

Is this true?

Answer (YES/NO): NO